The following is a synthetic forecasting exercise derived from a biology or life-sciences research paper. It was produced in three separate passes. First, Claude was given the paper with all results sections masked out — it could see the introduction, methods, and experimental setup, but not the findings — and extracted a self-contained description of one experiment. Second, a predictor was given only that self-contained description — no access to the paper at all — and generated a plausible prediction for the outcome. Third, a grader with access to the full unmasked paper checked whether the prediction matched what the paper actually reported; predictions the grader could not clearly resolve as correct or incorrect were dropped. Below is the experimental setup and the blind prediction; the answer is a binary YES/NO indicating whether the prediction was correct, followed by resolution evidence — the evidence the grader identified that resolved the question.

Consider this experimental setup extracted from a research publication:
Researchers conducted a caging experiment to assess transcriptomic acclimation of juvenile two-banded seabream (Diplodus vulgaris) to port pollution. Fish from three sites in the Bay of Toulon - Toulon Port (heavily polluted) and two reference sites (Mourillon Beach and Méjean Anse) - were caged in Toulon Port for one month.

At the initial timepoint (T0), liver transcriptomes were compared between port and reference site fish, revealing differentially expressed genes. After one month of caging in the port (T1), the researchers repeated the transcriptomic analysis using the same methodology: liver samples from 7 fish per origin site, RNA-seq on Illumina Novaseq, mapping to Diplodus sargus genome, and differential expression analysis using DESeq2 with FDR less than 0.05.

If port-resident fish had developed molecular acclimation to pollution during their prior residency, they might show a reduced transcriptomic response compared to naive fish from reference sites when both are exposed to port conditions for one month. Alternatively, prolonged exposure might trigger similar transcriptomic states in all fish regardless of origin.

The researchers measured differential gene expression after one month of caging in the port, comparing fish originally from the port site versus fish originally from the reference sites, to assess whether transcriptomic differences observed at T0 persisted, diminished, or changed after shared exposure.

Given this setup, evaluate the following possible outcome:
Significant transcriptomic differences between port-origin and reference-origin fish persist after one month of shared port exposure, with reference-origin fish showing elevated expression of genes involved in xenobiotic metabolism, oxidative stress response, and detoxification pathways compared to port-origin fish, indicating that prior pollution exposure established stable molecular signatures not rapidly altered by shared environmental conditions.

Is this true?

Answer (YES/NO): YES